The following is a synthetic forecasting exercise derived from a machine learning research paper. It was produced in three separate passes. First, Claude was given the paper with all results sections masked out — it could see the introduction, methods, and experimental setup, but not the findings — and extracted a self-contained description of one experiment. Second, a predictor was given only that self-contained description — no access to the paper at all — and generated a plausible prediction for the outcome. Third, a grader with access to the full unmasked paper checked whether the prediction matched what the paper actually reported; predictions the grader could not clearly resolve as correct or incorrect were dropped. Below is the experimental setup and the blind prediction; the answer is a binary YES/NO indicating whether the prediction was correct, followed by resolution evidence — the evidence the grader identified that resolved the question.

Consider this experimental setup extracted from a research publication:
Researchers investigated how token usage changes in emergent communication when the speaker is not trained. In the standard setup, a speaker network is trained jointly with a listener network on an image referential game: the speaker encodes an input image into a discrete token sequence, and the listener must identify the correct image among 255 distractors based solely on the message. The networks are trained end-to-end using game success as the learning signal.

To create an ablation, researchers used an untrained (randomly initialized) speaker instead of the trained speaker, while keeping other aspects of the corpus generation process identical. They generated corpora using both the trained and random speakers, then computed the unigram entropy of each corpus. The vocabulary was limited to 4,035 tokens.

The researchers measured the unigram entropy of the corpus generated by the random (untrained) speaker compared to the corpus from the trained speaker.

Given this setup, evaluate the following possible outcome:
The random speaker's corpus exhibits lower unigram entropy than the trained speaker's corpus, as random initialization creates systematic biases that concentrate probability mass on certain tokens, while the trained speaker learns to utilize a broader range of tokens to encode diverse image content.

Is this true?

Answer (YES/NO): NO